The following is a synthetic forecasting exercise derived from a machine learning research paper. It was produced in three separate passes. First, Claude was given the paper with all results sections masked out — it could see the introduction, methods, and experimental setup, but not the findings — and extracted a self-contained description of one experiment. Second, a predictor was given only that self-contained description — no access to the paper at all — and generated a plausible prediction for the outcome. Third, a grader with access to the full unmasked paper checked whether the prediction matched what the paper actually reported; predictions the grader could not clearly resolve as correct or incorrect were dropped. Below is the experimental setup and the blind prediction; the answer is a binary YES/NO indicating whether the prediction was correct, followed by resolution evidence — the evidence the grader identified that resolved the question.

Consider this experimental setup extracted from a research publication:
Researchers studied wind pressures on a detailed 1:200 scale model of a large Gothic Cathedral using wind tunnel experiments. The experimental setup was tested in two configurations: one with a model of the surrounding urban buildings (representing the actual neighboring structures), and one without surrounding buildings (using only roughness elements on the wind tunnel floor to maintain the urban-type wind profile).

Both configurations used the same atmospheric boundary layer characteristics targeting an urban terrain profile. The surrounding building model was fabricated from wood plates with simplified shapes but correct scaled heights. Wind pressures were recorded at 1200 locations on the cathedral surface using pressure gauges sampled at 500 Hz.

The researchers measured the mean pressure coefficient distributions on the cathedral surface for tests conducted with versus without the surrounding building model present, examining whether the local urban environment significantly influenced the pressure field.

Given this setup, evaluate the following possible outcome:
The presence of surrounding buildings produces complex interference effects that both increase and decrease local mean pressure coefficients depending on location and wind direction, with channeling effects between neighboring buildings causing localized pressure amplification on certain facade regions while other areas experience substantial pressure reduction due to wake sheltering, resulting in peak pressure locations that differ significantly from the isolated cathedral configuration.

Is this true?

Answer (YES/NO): NO